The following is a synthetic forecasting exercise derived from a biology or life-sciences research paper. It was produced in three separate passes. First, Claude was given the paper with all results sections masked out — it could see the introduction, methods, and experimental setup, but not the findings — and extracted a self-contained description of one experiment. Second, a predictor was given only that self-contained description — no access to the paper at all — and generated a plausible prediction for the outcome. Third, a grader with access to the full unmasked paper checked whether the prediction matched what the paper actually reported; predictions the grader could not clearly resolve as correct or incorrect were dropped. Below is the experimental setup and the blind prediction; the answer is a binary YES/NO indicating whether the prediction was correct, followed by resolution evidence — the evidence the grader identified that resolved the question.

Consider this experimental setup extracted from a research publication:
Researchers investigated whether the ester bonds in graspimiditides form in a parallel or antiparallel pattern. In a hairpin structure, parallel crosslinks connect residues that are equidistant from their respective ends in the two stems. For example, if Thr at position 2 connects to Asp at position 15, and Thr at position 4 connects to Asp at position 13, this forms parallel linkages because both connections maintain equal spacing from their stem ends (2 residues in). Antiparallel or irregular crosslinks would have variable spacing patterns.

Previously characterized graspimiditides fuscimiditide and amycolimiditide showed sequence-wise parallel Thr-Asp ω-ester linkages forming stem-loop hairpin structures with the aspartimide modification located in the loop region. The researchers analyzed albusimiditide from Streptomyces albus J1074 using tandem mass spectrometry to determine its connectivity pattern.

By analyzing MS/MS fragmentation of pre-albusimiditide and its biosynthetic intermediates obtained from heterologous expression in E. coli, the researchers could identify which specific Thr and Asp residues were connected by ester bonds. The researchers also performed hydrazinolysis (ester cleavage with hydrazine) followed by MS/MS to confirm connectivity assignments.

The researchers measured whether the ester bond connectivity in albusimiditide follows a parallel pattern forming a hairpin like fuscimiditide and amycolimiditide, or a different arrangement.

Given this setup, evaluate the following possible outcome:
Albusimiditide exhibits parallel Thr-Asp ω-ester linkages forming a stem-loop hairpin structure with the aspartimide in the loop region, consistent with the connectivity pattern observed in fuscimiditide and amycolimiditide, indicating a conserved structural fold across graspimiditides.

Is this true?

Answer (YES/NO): YES